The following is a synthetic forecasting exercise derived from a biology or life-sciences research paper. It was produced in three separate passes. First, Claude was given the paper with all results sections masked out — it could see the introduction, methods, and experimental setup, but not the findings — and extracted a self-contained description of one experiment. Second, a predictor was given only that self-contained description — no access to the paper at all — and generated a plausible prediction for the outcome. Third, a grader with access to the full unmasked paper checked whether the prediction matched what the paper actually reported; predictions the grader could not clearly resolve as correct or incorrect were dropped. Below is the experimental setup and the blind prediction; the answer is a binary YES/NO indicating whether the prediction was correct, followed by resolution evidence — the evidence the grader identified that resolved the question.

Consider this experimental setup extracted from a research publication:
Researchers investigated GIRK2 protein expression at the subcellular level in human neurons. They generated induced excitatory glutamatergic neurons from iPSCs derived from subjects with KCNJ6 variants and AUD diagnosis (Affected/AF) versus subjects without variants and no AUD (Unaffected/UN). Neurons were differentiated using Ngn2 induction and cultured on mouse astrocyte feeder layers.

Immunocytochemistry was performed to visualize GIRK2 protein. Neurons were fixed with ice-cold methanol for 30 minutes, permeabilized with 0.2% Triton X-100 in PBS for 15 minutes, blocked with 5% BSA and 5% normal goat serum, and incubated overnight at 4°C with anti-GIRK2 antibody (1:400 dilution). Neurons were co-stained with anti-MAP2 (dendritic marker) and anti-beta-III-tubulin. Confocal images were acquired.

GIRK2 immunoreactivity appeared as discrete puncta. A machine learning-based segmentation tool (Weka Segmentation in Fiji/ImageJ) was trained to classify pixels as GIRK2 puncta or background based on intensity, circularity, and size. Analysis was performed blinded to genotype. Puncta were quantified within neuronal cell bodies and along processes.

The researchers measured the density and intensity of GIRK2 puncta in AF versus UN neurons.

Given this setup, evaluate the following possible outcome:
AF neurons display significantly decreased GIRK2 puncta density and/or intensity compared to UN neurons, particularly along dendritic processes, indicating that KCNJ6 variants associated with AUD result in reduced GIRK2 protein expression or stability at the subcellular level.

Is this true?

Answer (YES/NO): NO